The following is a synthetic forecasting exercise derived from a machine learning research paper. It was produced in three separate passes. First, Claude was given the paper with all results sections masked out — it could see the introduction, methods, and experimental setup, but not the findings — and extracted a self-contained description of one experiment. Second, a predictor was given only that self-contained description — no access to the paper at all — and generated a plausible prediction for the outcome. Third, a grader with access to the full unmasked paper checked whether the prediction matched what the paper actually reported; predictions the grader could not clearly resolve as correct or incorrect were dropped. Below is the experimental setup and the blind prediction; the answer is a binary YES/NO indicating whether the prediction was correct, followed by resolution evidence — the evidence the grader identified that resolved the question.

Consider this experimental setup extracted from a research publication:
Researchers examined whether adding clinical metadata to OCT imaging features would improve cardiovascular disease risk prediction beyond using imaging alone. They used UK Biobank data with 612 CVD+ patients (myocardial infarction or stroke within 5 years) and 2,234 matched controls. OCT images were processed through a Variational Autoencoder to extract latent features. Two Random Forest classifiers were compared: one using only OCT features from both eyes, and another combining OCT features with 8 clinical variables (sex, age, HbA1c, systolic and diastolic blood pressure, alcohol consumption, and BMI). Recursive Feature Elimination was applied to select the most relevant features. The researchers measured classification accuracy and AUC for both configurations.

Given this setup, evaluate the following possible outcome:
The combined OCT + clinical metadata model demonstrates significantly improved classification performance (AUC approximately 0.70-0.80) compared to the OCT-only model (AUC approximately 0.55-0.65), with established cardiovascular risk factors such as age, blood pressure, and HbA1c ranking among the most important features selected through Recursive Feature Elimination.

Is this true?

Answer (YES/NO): NO